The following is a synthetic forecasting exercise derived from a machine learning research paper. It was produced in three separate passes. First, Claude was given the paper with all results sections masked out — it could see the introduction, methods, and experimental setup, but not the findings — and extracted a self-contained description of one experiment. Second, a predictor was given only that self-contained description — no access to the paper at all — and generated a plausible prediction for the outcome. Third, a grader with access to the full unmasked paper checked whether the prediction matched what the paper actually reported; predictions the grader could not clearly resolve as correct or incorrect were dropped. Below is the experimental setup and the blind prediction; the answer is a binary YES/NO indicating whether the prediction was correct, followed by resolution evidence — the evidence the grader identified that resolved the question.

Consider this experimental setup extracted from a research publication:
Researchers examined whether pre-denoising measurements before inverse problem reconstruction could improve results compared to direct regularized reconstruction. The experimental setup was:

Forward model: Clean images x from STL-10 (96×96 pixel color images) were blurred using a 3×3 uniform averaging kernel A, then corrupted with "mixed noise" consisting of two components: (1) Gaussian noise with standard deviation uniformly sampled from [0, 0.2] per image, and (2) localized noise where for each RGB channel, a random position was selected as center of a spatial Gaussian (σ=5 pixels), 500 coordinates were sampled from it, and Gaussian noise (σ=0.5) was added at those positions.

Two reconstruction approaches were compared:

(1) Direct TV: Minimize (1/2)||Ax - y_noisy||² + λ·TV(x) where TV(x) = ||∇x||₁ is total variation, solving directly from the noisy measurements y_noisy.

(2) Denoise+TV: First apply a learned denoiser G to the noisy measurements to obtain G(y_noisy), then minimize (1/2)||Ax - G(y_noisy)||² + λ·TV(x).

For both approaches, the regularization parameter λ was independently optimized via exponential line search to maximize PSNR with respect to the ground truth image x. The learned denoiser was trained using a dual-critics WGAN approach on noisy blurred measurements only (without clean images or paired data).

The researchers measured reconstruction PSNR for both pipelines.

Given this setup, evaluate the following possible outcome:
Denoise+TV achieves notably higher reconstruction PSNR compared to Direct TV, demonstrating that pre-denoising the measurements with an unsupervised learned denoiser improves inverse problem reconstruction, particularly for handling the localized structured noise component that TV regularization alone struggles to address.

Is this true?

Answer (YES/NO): YES